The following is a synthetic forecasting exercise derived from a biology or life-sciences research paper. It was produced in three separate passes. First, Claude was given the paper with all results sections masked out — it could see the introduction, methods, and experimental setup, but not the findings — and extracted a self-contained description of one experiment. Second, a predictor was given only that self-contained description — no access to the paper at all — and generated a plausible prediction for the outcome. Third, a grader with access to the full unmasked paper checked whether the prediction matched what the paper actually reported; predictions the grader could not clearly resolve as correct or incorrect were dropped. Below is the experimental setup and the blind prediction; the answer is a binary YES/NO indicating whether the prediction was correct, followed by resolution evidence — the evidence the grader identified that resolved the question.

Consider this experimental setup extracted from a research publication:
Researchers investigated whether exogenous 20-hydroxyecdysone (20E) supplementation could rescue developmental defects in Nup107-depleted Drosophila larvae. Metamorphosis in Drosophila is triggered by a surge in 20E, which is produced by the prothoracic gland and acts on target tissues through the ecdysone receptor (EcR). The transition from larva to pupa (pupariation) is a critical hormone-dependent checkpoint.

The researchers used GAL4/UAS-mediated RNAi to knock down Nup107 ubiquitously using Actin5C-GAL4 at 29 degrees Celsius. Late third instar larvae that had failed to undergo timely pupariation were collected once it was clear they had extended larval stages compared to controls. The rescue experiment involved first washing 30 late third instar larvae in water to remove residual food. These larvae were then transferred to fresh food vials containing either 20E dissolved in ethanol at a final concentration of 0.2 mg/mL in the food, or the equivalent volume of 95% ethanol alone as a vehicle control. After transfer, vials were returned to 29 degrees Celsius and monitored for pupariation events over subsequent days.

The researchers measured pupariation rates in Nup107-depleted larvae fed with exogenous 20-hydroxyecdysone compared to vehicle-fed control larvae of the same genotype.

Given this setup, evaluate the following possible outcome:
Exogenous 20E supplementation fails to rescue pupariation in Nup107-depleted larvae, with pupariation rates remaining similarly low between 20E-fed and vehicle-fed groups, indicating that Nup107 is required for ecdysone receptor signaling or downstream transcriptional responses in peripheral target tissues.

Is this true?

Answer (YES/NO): NO